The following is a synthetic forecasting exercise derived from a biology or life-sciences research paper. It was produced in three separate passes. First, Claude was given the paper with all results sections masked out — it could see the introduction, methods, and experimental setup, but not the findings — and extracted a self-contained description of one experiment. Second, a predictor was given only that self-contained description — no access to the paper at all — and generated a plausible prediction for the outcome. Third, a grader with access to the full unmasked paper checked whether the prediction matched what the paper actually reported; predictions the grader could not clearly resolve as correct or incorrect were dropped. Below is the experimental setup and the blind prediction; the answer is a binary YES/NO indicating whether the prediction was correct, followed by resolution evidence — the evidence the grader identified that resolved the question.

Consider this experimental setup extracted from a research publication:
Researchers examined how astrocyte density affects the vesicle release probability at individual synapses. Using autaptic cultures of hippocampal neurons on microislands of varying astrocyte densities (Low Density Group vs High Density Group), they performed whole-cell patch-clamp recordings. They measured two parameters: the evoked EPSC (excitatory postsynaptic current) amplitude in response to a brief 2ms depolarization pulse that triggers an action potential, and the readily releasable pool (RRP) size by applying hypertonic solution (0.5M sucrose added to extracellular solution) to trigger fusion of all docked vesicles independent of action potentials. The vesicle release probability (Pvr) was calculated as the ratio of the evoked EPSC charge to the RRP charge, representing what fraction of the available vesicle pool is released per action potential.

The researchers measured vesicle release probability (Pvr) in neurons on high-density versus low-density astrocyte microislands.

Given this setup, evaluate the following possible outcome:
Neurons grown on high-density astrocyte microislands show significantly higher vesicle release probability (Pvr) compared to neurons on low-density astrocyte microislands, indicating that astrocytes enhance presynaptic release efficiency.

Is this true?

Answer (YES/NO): NO